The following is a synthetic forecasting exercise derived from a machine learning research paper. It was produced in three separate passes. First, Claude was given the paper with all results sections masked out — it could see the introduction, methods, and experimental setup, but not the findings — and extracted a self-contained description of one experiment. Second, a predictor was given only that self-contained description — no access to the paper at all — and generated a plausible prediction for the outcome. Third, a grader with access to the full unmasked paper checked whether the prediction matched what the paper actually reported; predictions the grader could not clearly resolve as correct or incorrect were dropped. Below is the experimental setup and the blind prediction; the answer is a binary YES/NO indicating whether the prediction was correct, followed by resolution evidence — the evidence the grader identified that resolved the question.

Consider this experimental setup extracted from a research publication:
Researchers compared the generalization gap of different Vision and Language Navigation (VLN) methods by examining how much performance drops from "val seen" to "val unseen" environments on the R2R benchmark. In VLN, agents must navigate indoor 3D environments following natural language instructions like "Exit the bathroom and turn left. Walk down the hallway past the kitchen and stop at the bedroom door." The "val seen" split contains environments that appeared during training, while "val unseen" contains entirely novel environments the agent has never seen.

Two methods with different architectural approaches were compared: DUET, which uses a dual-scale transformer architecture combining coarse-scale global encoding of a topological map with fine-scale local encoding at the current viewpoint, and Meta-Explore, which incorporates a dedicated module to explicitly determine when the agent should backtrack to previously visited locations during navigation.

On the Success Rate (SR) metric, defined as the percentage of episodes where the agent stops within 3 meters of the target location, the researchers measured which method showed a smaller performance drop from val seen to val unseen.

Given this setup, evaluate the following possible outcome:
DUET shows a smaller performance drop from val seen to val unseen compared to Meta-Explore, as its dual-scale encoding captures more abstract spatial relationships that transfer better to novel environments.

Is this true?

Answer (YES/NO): YES